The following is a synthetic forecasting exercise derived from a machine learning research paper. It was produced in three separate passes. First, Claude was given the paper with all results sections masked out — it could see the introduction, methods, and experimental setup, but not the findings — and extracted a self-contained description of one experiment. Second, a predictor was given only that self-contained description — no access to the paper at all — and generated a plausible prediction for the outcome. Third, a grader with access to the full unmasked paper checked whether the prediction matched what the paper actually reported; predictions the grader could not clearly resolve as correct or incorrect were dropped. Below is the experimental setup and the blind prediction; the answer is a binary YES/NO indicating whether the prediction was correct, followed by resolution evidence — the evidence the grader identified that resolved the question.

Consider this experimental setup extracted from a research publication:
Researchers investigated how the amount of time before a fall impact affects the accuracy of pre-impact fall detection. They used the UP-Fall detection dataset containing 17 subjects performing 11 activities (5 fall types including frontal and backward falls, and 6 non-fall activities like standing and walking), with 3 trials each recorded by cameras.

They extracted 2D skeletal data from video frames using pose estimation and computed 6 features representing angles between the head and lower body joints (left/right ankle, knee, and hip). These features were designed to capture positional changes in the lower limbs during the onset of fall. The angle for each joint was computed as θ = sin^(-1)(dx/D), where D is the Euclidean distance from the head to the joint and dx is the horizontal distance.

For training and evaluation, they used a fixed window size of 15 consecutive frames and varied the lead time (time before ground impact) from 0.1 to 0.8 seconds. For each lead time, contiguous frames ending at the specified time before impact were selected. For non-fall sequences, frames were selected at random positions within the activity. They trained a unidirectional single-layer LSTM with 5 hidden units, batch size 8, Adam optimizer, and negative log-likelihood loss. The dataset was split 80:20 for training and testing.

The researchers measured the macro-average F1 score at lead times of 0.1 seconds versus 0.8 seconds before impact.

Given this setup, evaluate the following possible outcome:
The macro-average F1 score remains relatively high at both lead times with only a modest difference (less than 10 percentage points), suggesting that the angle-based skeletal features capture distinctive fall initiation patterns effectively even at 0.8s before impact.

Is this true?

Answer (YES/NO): NO